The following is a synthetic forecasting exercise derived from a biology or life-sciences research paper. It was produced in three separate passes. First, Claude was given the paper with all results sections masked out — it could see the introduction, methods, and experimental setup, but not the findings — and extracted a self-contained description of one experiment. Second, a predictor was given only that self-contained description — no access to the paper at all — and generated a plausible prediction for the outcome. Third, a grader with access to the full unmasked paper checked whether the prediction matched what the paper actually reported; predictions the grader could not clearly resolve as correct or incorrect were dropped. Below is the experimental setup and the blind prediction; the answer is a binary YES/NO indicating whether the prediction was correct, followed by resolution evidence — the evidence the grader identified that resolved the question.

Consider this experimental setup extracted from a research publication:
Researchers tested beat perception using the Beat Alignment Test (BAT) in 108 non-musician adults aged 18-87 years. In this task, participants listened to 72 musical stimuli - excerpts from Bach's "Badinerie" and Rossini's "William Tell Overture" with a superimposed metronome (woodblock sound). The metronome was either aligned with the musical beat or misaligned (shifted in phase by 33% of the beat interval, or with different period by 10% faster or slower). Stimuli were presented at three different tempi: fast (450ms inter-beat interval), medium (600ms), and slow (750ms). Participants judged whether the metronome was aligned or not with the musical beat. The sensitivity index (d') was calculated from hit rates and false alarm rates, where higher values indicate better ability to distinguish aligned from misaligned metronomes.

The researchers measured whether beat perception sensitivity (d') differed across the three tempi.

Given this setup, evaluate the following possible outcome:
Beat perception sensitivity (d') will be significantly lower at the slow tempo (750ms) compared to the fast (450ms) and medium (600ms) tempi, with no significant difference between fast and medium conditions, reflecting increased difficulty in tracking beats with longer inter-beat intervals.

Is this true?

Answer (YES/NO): NO